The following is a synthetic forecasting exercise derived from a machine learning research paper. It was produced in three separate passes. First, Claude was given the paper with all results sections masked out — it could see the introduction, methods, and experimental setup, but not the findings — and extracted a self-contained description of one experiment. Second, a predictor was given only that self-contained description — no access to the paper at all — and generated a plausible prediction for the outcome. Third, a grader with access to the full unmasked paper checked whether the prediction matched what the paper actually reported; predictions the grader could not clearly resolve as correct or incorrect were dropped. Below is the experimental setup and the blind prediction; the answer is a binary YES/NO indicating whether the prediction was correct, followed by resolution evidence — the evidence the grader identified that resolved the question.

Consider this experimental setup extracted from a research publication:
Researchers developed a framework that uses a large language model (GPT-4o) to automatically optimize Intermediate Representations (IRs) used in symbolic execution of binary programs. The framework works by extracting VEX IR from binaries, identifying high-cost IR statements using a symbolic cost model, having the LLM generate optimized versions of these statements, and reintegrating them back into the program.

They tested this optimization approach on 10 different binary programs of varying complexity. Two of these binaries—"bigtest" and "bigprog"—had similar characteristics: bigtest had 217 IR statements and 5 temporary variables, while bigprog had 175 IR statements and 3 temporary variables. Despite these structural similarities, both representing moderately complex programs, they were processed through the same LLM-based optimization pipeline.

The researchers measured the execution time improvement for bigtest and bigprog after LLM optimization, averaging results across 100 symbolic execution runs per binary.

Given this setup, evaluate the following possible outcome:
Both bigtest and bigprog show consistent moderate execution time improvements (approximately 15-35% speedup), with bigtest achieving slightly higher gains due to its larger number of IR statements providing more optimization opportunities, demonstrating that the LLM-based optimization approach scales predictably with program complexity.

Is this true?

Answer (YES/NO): NO